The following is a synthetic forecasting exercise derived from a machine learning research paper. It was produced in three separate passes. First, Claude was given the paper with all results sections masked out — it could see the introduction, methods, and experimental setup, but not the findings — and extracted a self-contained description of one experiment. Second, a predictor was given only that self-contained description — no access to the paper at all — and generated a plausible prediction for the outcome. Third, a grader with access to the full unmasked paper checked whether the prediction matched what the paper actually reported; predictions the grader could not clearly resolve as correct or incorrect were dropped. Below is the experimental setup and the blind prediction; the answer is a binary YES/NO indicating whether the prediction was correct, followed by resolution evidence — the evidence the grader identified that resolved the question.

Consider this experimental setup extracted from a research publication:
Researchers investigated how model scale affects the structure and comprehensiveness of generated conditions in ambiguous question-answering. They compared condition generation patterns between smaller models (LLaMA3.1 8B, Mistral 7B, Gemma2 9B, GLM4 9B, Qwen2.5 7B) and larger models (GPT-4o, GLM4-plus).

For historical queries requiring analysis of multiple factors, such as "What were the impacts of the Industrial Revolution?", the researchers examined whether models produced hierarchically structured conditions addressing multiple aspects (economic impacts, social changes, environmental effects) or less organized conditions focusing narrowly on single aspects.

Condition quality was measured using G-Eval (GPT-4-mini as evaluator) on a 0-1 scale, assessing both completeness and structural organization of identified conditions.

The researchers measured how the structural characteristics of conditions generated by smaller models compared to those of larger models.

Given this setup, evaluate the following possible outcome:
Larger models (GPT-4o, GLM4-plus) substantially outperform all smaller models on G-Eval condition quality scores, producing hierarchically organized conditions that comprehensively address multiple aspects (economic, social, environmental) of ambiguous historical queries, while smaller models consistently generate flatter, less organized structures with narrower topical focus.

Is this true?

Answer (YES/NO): YES